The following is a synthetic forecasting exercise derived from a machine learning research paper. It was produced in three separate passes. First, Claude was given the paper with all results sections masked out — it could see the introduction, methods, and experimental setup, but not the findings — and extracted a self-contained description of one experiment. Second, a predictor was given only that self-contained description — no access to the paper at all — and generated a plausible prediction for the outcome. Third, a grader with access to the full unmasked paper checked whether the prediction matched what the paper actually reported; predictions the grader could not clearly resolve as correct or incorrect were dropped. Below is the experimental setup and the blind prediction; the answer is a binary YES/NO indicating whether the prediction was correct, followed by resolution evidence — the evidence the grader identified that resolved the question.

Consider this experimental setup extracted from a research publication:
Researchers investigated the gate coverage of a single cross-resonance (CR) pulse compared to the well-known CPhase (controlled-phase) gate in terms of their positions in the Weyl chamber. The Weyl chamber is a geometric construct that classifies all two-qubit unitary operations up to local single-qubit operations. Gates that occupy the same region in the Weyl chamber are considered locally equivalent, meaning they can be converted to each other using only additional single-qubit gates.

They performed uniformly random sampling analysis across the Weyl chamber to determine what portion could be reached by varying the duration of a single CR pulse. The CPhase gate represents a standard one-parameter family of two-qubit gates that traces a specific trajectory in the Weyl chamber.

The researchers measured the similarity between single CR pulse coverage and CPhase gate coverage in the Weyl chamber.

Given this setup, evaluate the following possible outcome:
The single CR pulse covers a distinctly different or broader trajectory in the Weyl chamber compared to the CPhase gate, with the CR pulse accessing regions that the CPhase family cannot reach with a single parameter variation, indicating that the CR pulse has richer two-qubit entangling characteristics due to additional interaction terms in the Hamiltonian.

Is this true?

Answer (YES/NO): NO